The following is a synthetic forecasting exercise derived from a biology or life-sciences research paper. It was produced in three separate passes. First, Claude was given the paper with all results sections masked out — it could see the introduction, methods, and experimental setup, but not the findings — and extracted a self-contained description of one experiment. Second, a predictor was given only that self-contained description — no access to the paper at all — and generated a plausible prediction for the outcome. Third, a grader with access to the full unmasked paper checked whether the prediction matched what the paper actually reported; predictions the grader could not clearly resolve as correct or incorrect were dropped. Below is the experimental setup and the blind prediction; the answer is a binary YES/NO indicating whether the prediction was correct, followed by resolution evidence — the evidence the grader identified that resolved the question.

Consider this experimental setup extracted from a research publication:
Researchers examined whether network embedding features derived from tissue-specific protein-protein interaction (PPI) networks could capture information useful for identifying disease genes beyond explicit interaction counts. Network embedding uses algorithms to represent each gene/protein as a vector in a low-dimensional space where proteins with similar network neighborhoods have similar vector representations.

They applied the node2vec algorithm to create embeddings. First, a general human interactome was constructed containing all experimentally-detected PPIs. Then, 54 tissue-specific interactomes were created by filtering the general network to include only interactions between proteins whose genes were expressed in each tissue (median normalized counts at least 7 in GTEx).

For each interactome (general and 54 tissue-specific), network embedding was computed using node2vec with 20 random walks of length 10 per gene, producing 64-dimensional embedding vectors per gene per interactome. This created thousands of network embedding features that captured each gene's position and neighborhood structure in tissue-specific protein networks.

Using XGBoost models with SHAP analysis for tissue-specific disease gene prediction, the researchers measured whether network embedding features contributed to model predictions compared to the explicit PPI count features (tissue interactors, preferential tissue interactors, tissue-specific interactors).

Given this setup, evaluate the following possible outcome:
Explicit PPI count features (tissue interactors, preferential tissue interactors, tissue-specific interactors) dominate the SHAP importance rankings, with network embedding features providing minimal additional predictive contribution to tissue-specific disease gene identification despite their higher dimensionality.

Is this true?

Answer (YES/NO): NO